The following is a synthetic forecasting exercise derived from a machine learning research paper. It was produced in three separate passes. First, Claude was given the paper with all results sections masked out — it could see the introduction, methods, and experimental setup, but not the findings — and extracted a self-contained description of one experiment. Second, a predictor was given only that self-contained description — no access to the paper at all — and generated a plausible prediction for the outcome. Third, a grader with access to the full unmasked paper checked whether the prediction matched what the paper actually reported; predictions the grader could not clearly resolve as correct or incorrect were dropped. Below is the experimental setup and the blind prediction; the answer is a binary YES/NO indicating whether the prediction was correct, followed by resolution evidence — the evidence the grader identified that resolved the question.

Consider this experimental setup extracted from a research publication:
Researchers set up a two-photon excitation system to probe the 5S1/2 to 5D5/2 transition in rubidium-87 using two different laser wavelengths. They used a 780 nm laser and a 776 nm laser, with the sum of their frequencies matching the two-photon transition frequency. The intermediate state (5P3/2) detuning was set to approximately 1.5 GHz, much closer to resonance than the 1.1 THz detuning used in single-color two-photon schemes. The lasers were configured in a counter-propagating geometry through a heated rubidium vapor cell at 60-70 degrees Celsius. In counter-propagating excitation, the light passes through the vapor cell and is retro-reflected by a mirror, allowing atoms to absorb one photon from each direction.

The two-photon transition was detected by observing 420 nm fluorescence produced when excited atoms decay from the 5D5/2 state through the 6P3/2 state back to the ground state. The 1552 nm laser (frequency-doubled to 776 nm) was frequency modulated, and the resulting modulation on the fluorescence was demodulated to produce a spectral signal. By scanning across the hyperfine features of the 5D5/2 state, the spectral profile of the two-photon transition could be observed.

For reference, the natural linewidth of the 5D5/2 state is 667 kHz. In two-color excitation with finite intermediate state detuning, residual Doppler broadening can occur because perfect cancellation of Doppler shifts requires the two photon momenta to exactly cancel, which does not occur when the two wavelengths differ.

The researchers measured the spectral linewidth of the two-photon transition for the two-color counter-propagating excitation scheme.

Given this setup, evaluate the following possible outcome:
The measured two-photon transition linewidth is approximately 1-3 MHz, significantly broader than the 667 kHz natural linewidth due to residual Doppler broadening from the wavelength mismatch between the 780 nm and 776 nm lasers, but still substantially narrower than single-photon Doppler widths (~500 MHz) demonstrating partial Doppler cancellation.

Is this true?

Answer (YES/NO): NO